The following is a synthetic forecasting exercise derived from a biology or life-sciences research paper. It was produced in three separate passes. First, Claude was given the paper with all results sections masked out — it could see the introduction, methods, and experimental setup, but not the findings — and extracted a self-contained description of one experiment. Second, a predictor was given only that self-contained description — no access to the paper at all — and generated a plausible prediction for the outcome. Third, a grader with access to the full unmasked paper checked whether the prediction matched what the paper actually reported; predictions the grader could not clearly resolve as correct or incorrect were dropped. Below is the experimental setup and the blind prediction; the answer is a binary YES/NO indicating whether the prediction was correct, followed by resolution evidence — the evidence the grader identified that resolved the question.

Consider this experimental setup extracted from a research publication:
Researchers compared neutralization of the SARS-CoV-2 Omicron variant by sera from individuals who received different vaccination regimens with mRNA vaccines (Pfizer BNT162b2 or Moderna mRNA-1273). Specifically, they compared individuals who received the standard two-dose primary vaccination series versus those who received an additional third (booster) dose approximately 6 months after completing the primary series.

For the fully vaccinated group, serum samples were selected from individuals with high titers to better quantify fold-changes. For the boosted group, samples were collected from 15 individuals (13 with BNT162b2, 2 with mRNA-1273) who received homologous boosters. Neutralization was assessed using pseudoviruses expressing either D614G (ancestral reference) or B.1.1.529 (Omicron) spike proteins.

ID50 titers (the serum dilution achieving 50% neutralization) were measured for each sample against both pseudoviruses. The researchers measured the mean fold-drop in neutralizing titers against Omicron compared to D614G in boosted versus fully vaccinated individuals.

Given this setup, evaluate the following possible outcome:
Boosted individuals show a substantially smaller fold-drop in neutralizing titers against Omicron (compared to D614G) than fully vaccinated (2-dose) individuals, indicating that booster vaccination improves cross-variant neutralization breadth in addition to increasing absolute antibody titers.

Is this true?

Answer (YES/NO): YES